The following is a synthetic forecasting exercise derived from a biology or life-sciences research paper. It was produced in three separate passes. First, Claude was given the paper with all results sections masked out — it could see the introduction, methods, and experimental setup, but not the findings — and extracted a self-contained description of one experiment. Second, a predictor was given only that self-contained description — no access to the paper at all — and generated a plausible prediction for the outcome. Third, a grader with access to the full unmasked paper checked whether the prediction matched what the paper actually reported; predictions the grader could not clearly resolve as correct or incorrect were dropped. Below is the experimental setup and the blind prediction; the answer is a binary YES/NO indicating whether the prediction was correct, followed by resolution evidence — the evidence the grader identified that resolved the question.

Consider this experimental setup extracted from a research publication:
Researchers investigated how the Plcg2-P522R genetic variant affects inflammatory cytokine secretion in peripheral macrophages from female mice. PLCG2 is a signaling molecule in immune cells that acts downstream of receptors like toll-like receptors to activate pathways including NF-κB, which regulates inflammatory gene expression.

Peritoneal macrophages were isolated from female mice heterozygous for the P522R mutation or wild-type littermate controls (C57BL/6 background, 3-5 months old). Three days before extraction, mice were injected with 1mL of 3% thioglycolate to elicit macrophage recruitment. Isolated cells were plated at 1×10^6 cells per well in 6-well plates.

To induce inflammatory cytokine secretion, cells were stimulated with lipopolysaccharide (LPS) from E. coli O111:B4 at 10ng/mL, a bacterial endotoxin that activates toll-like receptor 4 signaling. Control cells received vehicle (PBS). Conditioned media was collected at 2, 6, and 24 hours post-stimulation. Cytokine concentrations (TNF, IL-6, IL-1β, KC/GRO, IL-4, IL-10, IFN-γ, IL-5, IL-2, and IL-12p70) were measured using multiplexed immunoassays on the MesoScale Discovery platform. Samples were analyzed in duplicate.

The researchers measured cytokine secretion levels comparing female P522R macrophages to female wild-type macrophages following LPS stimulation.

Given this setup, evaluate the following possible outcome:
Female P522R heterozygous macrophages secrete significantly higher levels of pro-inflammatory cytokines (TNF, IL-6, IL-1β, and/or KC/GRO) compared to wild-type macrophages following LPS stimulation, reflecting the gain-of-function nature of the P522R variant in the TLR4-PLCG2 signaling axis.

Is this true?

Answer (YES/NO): YES